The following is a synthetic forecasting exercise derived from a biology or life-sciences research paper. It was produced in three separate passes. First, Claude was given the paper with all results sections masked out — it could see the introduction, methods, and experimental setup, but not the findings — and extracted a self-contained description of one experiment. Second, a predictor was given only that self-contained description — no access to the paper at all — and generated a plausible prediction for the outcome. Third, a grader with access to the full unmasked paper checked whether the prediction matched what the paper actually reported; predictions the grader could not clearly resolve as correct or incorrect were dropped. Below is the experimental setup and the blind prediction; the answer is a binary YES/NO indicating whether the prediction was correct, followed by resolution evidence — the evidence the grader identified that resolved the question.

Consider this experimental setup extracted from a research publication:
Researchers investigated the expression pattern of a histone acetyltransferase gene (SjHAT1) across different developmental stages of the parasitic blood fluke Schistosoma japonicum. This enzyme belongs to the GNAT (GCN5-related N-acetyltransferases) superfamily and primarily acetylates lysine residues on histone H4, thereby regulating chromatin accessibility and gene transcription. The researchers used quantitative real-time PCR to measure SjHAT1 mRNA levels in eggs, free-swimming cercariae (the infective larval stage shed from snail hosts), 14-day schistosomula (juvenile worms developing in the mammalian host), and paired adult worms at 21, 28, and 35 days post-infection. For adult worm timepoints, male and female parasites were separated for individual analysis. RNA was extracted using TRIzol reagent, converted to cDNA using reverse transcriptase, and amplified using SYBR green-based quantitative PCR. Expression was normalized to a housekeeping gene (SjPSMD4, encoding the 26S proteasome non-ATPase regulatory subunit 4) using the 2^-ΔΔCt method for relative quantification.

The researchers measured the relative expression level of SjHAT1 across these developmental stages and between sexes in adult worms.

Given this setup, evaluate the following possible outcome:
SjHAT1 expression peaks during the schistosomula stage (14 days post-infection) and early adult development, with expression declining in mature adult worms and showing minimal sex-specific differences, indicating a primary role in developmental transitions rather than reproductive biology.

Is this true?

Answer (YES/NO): NO